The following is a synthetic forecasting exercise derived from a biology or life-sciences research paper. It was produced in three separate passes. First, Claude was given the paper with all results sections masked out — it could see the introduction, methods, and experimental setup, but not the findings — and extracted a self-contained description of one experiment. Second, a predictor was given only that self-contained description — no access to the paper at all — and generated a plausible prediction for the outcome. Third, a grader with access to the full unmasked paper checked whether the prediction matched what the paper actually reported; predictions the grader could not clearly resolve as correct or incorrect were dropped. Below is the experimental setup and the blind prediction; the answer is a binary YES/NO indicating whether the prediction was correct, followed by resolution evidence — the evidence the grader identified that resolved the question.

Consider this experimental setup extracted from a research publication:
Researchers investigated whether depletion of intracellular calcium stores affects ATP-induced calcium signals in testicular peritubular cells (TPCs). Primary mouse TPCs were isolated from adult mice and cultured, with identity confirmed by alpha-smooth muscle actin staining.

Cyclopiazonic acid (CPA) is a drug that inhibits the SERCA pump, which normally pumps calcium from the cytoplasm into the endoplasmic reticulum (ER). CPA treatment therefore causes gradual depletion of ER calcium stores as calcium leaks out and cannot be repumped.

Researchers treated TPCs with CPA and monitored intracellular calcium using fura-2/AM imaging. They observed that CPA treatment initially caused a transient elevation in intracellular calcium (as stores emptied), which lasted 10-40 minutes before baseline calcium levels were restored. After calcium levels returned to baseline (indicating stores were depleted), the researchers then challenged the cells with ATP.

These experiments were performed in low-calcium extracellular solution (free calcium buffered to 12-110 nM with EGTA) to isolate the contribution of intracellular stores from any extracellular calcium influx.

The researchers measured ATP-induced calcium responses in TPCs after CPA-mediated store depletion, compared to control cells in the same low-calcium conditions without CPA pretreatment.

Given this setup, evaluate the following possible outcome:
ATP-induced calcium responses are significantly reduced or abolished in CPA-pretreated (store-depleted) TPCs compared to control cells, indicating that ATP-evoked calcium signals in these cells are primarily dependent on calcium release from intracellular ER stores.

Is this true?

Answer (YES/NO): YES